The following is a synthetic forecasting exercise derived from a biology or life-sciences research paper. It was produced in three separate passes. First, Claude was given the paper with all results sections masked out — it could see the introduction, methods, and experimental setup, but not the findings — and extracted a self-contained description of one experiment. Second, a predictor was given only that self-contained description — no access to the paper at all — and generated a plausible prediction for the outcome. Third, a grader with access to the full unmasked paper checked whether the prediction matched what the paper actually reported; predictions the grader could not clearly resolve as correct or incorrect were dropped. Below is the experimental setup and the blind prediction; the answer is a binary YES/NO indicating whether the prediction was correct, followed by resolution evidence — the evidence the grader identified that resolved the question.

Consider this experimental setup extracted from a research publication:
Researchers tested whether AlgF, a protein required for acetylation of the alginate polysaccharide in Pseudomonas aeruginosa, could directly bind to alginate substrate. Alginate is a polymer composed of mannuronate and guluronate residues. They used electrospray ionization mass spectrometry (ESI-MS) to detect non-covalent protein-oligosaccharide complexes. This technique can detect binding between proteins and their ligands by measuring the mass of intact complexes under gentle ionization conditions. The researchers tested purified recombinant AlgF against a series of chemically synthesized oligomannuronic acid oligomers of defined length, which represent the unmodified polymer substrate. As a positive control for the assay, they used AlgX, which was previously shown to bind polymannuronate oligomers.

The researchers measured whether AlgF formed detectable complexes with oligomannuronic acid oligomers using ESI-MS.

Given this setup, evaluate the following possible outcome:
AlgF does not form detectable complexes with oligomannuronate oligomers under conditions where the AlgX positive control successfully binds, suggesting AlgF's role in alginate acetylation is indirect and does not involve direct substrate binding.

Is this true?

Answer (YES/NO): YES